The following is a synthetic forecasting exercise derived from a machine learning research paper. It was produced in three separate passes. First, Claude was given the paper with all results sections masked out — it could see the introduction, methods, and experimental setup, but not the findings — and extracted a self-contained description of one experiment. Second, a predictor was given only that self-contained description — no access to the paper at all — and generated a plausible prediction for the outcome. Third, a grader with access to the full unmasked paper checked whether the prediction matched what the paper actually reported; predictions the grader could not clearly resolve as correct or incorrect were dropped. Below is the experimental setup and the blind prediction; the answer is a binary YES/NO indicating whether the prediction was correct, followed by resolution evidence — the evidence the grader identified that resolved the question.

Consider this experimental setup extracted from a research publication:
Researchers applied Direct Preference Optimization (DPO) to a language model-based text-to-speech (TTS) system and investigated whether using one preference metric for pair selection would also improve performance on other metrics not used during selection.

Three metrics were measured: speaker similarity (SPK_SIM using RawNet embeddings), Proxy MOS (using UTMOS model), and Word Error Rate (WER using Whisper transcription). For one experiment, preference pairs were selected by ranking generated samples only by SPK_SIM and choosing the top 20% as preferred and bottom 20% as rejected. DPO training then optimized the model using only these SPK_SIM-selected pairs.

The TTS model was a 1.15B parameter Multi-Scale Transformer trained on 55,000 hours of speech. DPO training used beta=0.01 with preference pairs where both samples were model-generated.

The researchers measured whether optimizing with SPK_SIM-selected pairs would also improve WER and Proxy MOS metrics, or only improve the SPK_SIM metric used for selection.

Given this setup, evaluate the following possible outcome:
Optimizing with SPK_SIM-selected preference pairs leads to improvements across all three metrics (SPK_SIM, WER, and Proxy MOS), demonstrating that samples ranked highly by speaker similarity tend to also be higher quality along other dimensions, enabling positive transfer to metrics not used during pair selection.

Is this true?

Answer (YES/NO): YES